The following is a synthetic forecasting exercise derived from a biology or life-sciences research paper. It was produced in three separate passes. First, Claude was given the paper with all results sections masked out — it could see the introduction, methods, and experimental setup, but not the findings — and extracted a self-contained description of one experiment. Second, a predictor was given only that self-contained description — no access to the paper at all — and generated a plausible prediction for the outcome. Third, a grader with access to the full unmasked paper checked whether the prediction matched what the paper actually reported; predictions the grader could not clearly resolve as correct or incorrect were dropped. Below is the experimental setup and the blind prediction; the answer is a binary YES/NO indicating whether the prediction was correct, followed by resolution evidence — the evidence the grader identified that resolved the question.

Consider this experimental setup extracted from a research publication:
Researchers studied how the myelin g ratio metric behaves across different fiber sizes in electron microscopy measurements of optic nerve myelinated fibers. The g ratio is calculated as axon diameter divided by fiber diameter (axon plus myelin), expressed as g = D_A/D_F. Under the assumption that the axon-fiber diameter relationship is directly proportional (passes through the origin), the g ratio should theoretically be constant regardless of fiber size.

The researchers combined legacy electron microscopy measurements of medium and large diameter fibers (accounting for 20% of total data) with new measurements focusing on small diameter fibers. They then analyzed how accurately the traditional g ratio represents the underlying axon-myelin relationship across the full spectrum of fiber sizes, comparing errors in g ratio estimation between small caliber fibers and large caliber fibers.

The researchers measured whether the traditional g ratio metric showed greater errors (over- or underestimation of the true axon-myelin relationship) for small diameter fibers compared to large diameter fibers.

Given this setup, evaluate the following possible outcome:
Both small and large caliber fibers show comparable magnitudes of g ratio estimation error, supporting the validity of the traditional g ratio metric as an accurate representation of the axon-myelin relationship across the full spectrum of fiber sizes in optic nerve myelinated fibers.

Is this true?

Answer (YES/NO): NO